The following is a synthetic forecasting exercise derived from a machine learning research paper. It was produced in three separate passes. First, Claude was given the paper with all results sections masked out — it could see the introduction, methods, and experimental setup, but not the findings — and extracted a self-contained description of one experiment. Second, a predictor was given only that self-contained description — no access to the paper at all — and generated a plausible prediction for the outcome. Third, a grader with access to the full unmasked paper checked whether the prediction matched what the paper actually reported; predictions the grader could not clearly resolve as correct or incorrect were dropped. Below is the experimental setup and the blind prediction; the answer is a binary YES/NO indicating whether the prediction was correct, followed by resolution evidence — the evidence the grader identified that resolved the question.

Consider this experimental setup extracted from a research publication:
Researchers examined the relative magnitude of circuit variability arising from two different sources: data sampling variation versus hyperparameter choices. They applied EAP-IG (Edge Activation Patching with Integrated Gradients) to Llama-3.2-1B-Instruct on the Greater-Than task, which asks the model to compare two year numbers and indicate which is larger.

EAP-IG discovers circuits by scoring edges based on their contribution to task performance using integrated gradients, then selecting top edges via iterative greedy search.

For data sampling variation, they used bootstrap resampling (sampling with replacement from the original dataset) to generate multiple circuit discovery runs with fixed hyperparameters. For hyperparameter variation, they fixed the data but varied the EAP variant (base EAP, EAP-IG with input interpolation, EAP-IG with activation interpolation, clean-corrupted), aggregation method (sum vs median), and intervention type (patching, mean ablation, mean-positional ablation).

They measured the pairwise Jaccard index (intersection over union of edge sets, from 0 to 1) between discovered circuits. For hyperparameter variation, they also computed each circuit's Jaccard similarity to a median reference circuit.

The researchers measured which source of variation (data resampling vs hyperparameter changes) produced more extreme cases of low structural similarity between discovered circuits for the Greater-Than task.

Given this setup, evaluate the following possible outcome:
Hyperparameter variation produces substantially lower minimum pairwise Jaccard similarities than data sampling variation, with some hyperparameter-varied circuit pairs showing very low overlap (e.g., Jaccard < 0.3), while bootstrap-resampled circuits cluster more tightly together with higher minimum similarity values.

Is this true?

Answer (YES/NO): YES